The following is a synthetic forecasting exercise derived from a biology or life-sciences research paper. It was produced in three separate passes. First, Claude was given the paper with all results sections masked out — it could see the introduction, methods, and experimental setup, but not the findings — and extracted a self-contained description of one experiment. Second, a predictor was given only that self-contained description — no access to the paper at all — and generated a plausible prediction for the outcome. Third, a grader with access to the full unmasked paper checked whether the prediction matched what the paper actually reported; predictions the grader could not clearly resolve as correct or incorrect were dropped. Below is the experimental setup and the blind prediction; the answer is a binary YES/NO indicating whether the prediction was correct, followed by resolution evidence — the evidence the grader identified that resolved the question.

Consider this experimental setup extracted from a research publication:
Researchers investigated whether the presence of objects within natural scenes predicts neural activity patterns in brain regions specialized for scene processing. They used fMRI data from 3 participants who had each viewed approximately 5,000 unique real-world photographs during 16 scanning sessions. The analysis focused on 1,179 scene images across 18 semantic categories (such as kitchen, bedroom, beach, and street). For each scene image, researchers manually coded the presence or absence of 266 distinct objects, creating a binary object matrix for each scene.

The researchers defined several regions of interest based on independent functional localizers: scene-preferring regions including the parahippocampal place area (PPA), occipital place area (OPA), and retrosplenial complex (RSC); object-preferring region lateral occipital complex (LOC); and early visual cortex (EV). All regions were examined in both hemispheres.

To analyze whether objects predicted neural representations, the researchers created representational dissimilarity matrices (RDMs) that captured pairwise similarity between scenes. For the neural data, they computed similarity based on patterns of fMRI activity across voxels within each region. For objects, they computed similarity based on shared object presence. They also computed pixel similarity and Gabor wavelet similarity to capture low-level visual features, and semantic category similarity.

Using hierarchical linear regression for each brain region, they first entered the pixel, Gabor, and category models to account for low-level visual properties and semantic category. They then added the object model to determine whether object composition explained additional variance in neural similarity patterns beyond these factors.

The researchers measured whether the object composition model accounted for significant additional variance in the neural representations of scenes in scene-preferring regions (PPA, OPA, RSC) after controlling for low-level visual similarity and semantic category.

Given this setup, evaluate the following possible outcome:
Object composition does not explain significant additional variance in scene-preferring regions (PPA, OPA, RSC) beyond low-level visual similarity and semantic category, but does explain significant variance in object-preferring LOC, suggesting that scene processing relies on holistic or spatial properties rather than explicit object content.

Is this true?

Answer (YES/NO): NO